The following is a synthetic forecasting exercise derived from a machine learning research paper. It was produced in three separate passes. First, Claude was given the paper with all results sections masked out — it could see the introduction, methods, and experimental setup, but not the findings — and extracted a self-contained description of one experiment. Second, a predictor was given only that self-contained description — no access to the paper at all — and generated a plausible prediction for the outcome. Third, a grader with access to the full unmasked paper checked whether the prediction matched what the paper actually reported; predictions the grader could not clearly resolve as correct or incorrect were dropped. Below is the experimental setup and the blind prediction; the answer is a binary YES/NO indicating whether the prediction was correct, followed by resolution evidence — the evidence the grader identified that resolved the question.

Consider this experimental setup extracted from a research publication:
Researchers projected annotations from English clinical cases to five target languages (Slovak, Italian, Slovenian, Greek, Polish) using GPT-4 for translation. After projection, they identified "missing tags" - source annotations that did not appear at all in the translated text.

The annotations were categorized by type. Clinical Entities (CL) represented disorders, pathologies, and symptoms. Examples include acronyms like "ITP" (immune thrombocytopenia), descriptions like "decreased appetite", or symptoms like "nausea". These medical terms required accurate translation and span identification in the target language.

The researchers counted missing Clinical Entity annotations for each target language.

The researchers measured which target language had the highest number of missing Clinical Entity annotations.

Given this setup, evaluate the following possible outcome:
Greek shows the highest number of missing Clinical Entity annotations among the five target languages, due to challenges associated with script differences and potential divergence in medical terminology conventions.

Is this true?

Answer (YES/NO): NO